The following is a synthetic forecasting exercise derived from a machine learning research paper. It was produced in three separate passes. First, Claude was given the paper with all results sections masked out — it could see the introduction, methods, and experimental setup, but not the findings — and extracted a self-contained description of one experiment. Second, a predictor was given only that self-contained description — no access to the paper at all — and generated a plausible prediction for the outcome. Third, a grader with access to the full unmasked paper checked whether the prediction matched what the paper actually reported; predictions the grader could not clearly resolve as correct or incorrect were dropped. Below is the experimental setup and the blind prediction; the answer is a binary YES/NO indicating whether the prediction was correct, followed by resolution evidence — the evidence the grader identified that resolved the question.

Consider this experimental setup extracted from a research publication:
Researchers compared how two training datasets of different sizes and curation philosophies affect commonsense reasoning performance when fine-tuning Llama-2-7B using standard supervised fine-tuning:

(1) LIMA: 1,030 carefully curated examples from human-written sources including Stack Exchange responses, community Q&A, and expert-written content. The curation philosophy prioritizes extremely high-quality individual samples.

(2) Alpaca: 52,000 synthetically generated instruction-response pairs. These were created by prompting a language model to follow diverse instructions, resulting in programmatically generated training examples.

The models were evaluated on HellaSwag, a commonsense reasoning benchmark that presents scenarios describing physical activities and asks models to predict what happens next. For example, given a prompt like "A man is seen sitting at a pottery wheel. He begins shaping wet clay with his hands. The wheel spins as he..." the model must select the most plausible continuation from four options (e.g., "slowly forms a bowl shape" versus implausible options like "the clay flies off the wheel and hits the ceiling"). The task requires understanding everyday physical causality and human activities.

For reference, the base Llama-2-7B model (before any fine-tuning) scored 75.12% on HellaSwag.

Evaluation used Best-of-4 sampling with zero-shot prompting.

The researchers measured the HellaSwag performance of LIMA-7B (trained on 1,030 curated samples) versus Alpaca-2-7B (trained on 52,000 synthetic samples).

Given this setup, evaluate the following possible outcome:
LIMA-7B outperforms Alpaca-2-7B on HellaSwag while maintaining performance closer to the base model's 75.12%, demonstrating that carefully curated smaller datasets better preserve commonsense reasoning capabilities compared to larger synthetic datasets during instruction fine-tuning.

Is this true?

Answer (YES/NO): NO